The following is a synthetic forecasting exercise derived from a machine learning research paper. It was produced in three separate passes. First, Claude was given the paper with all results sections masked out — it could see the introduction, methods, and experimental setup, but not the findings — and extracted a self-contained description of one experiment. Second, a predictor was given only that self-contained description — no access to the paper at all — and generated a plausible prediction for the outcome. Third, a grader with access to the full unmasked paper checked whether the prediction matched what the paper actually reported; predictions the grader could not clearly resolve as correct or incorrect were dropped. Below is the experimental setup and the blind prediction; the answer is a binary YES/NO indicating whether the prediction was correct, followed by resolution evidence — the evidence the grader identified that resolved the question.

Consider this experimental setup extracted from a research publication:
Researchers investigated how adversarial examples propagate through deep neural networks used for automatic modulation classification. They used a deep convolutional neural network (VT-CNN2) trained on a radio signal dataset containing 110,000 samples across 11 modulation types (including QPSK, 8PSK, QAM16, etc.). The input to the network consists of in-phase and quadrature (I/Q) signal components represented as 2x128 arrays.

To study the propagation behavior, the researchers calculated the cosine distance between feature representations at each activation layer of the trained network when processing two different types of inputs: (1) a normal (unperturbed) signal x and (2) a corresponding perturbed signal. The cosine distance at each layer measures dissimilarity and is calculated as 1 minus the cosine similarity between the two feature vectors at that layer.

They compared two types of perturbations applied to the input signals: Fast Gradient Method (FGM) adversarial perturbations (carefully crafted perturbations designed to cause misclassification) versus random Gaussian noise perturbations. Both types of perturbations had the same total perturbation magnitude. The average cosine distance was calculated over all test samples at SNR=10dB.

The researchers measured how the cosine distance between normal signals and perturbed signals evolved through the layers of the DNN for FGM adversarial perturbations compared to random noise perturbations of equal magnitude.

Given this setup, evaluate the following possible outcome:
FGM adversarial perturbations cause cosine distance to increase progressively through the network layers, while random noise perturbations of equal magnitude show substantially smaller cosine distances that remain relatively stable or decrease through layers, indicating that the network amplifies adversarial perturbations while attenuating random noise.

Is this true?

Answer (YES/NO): YES